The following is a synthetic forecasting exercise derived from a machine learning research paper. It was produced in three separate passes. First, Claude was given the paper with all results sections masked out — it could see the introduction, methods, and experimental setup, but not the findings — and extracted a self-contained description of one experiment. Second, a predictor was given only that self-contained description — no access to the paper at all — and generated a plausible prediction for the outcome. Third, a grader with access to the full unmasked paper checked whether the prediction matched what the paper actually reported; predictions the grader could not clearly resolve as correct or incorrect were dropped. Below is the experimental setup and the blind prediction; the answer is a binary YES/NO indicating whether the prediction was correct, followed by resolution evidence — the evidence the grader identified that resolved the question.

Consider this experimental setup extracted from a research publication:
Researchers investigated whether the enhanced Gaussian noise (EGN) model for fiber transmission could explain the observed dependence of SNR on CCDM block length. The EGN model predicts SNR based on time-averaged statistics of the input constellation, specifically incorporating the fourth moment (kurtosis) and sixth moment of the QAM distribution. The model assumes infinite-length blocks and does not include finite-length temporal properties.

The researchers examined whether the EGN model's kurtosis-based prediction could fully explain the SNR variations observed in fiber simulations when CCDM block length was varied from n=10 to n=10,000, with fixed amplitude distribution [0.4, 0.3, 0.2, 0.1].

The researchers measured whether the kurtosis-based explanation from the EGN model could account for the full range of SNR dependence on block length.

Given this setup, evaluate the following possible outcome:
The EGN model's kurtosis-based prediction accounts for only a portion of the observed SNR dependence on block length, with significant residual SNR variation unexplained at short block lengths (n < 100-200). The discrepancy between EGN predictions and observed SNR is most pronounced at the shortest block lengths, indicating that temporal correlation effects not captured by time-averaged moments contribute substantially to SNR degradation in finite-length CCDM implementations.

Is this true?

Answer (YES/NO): YES